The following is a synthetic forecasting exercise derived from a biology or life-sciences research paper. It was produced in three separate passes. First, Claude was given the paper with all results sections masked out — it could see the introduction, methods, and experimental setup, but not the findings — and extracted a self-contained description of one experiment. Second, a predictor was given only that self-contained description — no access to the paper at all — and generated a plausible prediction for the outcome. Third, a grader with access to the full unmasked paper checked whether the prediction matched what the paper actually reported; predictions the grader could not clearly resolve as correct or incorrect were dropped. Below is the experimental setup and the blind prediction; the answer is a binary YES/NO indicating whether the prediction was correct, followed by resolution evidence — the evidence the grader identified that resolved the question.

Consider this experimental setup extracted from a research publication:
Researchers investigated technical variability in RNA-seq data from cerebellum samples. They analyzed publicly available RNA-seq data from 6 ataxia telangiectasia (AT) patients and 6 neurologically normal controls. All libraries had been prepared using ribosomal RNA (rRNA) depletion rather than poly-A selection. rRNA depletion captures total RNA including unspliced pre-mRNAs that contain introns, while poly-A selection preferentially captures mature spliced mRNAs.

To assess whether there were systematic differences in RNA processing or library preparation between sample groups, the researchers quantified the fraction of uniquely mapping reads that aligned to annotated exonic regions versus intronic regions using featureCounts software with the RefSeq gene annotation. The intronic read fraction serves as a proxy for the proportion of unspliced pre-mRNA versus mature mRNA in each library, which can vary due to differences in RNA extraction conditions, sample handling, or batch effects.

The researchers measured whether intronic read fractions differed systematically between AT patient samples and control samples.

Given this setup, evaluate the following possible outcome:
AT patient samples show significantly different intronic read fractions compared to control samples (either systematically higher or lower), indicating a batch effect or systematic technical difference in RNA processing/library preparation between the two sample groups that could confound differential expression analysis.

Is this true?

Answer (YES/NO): YES